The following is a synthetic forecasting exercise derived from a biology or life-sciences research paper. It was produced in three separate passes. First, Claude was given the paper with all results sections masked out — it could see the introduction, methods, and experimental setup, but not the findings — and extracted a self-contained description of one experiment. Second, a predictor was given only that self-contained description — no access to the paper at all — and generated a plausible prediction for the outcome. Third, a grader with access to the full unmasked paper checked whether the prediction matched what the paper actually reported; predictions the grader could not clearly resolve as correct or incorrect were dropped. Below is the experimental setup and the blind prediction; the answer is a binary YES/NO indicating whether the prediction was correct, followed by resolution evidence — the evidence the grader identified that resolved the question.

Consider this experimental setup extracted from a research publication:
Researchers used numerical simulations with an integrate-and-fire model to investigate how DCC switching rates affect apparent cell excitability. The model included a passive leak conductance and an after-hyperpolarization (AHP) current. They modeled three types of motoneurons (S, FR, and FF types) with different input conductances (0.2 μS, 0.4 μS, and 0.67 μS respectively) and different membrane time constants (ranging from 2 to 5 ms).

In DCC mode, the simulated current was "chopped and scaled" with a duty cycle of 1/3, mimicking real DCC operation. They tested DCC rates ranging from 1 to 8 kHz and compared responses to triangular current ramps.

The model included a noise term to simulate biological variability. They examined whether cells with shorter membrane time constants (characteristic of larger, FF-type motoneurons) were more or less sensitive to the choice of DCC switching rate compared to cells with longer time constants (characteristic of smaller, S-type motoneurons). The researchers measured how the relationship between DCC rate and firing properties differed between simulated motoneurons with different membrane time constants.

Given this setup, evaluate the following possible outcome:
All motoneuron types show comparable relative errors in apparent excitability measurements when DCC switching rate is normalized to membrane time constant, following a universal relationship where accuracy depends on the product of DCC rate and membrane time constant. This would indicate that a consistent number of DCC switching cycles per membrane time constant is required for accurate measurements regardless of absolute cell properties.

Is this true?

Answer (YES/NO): YES